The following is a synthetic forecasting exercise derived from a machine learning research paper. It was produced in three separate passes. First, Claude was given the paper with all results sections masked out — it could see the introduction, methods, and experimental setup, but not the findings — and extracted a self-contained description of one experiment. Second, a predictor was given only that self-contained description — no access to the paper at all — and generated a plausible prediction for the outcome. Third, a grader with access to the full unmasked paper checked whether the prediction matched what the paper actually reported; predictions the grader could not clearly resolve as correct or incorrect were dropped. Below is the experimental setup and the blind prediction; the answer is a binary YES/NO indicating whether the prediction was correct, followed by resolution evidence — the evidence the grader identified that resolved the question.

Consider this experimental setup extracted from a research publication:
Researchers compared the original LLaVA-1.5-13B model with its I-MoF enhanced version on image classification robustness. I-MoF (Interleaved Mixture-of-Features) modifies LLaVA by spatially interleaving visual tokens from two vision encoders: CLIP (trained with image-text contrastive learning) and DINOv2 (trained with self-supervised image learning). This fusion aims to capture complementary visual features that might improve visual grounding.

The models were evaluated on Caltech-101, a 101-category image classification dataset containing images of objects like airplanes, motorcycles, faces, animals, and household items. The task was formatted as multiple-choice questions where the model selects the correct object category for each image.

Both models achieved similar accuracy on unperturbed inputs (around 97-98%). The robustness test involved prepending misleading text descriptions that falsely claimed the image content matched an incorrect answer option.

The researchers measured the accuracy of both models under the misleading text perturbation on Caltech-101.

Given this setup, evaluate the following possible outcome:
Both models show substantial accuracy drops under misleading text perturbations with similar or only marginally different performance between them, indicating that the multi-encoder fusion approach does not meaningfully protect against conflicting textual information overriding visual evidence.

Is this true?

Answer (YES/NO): YES